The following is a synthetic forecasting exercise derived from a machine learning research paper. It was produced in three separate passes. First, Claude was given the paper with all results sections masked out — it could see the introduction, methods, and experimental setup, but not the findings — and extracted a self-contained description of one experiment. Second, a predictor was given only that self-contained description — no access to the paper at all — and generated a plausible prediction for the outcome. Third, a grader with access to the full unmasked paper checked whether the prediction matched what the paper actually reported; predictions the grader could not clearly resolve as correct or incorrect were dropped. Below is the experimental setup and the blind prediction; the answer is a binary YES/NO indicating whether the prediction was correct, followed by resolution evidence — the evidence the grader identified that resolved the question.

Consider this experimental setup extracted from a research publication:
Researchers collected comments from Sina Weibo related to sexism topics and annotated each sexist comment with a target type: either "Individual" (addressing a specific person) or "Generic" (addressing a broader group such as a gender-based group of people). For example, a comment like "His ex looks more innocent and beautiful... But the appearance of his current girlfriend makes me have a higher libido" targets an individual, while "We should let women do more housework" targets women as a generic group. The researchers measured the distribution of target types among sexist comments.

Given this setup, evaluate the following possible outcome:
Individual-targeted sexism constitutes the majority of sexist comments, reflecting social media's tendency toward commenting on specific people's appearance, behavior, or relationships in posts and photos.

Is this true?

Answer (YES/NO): YES